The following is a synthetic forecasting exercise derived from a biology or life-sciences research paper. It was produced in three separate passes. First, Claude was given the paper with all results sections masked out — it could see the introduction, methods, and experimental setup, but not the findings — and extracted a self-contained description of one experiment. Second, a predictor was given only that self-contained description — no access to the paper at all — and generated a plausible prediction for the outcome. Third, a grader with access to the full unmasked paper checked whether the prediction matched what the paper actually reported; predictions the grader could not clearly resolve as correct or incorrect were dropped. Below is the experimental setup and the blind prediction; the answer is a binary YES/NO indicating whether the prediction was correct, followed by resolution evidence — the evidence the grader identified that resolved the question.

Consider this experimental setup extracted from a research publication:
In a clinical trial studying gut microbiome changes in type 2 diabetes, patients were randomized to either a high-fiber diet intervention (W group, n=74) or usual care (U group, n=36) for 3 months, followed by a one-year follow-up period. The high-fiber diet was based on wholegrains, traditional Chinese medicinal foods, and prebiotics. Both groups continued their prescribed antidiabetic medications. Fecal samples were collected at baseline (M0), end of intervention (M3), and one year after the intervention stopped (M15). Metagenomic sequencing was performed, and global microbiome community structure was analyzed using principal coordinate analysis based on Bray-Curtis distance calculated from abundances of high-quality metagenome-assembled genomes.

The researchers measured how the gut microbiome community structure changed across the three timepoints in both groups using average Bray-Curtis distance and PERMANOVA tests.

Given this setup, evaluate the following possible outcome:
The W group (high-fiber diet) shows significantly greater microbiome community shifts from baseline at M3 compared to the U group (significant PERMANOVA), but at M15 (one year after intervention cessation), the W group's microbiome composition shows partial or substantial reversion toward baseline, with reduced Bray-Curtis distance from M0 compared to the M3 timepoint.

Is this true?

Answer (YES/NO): YES